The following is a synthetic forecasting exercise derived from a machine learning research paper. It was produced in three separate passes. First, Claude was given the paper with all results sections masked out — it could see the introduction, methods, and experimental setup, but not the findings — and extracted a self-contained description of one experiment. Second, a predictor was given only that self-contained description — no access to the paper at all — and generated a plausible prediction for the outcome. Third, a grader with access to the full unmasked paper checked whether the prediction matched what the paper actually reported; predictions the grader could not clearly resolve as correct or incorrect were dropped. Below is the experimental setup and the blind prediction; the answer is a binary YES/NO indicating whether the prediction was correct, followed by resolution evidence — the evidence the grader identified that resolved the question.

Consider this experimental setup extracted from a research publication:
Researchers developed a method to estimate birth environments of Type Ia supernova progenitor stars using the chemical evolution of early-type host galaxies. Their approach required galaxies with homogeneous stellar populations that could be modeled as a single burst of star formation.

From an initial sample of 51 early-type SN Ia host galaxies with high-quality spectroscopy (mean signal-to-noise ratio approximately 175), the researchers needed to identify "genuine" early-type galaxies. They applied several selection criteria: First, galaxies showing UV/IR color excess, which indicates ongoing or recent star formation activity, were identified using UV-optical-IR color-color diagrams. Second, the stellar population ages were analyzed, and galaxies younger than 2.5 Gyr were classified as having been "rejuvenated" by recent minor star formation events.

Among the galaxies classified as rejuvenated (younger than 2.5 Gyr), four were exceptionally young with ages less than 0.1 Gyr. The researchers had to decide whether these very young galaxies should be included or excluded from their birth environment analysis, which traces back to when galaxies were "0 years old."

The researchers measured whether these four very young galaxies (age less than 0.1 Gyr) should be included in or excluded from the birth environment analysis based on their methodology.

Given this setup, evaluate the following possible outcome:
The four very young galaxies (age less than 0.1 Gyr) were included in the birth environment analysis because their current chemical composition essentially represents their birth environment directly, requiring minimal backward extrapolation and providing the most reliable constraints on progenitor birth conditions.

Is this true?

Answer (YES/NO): YES